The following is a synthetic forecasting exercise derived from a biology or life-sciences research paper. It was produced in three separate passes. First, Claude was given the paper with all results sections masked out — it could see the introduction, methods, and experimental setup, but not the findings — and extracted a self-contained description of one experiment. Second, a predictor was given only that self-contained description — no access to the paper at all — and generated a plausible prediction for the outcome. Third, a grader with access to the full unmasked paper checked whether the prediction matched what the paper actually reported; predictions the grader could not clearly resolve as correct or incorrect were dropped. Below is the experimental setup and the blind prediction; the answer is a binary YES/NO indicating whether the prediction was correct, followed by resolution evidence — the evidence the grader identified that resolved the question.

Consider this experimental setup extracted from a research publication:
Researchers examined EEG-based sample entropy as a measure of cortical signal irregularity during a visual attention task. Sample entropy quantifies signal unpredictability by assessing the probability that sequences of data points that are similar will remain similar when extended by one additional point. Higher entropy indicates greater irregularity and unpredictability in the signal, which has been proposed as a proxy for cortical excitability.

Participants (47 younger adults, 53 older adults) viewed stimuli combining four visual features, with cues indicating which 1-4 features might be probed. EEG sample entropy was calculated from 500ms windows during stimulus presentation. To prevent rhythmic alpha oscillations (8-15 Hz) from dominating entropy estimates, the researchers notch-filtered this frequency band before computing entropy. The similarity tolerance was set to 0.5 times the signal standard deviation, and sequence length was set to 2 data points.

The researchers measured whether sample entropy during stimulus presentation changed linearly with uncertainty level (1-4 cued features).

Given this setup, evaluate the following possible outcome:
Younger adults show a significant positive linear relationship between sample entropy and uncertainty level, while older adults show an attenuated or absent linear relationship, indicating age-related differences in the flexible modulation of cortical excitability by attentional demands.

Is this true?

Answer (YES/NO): YES